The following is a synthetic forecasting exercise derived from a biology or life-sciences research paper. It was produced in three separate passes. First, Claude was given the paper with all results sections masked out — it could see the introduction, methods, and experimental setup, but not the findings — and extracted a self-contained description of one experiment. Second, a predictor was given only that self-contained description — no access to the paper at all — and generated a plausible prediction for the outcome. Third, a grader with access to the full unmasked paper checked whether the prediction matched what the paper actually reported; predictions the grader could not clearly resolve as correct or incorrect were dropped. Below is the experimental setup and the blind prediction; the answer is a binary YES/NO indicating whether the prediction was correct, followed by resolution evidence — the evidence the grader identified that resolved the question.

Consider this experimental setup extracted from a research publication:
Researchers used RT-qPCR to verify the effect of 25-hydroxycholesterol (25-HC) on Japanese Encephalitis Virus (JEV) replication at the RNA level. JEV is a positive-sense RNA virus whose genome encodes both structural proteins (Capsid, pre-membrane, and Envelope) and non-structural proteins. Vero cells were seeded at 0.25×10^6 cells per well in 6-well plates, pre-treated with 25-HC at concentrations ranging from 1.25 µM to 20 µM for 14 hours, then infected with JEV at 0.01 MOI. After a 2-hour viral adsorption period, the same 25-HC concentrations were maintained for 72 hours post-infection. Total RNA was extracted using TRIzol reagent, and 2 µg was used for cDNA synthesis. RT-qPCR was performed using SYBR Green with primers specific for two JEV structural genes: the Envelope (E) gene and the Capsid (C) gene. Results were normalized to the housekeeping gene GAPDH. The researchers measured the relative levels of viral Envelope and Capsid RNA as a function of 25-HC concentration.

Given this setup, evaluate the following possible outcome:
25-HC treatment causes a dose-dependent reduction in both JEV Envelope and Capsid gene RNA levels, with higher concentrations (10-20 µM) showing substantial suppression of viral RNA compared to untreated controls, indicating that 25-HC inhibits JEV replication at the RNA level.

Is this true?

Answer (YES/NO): YES